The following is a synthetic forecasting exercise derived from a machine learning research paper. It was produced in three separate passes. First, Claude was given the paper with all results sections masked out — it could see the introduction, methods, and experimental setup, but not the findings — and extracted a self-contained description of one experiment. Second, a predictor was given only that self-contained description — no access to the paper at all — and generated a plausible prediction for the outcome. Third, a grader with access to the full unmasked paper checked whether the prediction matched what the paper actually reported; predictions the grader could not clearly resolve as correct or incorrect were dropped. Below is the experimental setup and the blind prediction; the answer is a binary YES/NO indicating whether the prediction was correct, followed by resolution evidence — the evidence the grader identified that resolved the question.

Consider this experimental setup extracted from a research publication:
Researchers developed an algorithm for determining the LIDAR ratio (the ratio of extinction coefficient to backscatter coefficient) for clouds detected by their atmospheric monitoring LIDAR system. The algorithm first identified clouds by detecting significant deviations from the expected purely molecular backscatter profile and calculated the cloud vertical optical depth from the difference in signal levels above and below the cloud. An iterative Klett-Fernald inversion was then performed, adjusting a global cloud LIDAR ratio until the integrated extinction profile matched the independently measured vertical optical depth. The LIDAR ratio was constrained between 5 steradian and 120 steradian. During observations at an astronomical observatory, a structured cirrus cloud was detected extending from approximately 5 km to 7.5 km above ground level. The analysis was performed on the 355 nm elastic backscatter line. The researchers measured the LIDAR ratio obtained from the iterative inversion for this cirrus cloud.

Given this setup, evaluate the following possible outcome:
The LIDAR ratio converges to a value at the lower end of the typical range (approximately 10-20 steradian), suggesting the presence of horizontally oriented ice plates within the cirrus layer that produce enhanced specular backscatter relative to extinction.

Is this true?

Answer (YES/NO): NO